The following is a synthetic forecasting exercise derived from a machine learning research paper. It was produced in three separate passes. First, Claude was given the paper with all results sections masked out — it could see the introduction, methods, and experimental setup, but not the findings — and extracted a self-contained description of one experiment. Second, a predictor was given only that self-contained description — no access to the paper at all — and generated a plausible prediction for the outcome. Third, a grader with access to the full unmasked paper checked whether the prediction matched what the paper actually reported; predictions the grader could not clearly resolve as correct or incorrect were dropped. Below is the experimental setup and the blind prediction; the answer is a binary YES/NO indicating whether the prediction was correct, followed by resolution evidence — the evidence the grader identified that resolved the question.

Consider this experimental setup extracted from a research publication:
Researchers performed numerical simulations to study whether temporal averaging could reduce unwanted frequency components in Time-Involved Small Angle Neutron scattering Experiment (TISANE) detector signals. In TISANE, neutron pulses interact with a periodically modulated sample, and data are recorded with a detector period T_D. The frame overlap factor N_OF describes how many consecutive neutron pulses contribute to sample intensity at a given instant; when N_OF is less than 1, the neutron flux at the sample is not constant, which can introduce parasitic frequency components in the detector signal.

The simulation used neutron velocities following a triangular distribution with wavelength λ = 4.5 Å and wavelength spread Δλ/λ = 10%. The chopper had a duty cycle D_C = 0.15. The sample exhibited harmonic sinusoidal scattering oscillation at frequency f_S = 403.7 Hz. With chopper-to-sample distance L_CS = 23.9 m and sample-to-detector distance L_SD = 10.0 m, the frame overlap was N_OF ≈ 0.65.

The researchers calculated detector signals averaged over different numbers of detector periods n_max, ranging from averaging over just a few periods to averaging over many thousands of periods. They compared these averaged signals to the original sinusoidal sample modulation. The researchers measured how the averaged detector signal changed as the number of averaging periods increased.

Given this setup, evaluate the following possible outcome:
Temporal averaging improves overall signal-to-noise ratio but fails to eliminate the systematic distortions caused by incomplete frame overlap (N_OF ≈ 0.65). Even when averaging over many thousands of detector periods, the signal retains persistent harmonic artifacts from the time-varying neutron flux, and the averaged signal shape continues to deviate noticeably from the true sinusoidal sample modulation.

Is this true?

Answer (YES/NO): NO